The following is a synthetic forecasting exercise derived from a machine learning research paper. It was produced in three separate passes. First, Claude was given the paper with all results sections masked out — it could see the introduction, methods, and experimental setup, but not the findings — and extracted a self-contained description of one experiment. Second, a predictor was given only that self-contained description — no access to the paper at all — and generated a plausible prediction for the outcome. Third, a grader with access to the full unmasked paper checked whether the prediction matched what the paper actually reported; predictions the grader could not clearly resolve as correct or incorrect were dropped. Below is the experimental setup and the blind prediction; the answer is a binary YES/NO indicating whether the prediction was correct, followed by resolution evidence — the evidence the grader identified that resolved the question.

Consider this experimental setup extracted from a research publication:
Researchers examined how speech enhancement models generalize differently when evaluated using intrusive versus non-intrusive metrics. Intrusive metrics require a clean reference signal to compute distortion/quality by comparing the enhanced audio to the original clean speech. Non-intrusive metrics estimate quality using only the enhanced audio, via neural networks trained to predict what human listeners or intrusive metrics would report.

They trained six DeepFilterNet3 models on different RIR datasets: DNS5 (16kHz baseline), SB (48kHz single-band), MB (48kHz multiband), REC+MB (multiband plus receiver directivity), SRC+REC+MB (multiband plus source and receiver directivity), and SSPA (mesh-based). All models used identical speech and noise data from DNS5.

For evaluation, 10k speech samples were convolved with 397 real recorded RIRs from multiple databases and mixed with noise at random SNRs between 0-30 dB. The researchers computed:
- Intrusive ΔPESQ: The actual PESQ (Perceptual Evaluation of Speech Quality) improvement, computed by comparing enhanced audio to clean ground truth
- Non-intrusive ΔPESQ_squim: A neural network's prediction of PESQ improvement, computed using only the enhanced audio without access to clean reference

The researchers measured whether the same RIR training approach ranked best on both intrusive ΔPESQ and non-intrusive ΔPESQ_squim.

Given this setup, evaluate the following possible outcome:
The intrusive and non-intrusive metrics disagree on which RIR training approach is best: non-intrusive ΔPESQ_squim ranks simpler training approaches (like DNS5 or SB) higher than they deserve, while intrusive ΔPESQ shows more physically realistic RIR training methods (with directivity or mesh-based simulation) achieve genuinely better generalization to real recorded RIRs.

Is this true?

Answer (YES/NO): NO